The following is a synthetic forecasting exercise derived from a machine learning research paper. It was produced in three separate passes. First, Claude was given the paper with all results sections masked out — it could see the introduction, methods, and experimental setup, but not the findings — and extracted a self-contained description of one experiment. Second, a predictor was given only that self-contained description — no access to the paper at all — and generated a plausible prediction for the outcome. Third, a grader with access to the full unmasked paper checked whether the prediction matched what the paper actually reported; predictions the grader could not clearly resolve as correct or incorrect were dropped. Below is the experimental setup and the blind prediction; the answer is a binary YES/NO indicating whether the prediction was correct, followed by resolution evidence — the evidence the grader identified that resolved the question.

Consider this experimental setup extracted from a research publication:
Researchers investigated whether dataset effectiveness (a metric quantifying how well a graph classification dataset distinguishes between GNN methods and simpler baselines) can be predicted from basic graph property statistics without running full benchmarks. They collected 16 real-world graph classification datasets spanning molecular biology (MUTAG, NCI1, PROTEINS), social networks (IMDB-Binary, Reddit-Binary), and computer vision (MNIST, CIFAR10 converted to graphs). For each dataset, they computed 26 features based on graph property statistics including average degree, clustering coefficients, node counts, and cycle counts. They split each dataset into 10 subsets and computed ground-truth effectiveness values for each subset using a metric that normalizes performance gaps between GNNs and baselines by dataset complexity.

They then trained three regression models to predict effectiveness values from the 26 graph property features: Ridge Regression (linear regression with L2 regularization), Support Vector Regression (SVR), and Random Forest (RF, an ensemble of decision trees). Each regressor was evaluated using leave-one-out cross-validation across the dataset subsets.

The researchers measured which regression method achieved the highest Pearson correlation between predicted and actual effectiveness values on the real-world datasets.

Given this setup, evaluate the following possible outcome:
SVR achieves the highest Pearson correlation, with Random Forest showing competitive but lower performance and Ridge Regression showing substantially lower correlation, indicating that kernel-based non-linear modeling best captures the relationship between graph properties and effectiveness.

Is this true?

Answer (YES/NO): NO